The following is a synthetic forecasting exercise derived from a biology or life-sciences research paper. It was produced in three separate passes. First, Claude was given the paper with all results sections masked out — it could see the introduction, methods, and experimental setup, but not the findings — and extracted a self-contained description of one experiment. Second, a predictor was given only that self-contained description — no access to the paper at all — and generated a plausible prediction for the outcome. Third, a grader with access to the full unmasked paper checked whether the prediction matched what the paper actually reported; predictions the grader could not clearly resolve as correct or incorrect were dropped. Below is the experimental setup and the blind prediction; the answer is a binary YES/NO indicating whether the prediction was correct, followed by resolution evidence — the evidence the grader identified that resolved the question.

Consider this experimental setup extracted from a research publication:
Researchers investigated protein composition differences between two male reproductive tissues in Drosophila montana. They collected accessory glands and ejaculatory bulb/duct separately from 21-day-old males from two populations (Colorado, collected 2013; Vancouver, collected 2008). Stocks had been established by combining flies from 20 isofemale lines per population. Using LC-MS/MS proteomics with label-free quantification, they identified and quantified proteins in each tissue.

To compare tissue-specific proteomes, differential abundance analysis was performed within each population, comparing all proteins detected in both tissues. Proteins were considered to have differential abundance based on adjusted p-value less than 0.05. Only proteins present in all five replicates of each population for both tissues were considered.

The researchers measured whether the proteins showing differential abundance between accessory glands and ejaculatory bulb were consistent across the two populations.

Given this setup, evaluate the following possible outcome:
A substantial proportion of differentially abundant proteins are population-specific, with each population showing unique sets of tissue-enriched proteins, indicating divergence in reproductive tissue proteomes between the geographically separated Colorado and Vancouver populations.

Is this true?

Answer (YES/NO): NO